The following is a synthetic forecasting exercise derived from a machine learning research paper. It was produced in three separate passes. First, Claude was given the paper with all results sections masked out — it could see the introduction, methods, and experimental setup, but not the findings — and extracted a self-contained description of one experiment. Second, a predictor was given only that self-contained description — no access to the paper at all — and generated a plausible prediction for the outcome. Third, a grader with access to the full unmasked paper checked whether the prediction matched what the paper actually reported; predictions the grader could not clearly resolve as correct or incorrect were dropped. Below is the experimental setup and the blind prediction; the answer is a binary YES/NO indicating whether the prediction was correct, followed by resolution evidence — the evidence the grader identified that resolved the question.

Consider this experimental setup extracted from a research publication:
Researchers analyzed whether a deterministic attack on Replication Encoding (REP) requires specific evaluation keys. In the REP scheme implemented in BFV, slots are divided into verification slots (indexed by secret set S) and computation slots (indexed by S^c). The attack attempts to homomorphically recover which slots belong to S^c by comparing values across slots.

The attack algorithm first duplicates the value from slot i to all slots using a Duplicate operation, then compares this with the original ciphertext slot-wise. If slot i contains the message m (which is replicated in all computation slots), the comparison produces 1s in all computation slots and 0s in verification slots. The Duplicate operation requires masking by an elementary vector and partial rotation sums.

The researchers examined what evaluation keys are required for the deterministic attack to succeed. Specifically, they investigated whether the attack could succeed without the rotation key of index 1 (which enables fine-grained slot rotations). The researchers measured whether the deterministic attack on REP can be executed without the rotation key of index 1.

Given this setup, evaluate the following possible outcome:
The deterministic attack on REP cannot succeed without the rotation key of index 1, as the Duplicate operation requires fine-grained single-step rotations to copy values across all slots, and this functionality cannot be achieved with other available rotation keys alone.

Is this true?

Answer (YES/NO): YES